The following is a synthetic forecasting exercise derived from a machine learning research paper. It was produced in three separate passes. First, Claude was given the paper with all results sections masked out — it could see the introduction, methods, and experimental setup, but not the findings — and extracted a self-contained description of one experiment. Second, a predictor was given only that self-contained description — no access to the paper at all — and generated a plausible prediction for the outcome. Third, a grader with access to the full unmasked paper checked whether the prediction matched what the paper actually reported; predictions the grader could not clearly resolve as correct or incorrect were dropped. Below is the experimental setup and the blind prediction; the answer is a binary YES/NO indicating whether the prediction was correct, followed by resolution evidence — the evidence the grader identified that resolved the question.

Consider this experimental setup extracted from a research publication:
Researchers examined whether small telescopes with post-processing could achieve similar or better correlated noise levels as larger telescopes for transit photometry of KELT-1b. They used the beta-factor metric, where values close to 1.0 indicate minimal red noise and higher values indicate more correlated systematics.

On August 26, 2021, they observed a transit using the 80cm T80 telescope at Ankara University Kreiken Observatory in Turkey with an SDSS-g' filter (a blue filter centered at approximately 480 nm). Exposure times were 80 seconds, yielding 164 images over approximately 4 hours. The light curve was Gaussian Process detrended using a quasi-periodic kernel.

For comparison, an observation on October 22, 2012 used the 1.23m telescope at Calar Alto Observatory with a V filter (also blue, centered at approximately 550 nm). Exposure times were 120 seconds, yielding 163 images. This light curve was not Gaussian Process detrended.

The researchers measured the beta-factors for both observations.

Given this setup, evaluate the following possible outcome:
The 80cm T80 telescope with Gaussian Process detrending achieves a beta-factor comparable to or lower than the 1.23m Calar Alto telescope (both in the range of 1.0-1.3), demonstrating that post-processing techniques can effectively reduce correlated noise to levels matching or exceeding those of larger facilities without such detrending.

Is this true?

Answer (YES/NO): NO